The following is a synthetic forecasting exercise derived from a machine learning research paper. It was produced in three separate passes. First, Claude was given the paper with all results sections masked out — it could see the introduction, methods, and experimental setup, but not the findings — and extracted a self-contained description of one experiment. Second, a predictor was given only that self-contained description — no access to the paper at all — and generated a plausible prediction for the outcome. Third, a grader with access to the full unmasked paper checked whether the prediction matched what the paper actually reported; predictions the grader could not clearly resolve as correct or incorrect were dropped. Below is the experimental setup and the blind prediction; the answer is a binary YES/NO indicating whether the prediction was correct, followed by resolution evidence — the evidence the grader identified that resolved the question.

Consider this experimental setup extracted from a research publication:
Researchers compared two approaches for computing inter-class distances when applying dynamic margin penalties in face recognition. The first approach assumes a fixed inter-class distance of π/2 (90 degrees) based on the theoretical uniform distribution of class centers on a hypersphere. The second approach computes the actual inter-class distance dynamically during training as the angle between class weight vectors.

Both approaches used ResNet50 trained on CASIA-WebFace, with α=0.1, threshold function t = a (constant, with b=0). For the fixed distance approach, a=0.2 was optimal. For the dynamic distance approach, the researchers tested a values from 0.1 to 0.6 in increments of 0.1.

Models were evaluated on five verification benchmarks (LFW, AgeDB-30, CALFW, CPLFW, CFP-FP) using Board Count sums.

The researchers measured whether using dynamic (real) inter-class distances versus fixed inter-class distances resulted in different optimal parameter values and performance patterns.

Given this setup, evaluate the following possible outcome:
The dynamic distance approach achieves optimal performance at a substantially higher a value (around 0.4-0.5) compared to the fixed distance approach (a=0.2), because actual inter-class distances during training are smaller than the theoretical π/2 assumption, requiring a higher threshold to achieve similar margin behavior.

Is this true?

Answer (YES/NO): NO